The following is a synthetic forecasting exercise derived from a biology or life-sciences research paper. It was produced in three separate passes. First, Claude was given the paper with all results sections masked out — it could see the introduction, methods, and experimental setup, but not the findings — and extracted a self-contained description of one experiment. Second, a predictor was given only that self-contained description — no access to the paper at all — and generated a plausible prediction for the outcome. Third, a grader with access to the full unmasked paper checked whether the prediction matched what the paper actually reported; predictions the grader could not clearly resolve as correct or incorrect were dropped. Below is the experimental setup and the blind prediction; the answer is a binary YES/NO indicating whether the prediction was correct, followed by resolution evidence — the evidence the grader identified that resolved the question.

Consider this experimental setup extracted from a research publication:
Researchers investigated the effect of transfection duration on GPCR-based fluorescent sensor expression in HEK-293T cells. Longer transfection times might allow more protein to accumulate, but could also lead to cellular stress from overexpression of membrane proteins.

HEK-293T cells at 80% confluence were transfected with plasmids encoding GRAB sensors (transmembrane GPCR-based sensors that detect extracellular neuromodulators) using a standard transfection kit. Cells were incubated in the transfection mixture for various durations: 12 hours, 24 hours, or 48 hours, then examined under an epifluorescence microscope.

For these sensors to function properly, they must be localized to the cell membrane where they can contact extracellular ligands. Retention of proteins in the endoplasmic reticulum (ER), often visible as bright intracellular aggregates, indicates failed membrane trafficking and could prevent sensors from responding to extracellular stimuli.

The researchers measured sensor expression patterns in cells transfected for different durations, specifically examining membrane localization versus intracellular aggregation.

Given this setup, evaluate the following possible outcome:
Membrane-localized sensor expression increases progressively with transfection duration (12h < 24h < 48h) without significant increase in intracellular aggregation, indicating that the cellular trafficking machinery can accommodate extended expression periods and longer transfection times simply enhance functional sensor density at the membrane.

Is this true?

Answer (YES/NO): NO